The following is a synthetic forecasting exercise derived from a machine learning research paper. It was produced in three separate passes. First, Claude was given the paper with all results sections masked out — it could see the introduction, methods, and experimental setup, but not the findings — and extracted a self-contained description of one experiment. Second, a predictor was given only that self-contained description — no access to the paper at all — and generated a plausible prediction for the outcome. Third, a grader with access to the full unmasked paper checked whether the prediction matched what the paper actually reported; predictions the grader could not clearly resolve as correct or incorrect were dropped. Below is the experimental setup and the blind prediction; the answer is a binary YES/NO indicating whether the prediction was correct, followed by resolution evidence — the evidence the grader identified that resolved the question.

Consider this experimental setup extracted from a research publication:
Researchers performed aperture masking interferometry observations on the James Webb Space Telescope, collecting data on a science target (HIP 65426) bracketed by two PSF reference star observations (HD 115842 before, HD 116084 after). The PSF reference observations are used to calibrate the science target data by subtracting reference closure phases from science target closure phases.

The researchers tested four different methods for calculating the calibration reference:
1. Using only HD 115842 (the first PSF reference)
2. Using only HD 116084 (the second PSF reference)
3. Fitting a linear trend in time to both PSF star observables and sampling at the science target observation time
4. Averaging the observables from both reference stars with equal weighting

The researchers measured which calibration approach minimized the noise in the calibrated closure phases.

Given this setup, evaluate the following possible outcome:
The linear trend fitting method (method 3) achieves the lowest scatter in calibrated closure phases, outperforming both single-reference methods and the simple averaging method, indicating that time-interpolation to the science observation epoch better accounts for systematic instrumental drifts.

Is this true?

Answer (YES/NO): NO